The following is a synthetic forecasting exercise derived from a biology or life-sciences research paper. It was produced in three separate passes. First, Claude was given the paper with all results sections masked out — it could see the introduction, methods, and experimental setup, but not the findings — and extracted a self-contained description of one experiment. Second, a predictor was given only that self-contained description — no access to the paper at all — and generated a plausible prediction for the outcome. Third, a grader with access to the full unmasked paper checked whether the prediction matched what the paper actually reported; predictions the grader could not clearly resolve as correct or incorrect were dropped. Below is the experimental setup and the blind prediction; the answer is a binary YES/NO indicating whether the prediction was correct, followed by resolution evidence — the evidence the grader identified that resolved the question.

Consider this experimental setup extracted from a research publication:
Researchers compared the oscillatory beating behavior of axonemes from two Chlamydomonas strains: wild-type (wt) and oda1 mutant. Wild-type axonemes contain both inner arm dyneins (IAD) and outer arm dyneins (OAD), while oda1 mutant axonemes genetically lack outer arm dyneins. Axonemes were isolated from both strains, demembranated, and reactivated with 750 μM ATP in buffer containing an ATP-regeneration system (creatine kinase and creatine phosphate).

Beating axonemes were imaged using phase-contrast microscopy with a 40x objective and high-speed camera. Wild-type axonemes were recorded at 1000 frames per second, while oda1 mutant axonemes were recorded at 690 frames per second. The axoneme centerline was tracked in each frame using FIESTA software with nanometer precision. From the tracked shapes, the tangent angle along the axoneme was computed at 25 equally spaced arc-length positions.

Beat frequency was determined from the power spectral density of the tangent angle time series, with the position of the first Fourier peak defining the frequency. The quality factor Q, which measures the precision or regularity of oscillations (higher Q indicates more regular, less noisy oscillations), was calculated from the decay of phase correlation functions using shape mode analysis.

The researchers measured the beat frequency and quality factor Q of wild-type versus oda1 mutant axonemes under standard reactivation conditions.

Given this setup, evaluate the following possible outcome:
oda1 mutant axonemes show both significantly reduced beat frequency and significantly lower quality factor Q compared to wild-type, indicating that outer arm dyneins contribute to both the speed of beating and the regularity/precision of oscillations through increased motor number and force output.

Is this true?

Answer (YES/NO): YES